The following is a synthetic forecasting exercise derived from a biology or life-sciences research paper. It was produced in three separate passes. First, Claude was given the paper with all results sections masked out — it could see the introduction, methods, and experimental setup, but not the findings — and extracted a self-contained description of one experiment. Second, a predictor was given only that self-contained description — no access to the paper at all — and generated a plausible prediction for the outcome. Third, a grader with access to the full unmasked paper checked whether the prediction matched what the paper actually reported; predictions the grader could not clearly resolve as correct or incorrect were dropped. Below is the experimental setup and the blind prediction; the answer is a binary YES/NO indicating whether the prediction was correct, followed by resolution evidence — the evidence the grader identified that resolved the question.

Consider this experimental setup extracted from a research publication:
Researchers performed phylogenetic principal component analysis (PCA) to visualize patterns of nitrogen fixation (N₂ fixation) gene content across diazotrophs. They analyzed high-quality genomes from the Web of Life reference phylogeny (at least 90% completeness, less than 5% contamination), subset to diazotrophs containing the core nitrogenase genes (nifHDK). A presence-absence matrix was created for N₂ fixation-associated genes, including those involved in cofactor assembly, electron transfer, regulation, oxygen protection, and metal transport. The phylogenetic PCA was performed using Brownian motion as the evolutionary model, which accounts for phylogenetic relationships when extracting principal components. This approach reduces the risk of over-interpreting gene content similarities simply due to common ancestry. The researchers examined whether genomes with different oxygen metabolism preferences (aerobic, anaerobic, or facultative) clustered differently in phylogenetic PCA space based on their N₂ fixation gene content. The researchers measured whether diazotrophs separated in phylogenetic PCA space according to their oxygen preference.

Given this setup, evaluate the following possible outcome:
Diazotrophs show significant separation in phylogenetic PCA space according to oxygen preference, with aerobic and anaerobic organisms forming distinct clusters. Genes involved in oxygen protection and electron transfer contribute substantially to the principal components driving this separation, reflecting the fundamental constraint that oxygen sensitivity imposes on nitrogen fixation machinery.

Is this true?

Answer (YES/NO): NO